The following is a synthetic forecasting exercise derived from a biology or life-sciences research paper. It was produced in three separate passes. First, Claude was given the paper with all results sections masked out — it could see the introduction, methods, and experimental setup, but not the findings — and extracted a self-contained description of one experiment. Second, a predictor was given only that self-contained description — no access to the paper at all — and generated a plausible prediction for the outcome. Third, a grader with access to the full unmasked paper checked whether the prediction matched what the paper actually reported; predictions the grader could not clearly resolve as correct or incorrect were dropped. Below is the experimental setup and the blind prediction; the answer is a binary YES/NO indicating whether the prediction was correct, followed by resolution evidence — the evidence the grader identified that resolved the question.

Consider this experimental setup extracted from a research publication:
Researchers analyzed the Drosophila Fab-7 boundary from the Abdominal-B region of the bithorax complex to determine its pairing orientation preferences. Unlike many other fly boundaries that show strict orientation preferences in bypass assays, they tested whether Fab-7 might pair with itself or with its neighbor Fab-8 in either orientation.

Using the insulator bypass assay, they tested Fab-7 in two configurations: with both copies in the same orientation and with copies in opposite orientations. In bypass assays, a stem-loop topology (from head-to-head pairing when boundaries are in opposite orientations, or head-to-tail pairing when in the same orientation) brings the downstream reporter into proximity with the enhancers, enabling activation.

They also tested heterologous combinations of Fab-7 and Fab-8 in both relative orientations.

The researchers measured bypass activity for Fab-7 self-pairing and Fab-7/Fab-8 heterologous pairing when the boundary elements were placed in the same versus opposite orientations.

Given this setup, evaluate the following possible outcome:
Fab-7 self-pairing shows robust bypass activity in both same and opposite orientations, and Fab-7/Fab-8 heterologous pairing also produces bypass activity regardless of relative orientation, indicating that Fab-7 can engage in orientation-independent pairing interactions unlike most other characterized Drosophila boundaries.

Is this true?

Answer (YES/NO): YES